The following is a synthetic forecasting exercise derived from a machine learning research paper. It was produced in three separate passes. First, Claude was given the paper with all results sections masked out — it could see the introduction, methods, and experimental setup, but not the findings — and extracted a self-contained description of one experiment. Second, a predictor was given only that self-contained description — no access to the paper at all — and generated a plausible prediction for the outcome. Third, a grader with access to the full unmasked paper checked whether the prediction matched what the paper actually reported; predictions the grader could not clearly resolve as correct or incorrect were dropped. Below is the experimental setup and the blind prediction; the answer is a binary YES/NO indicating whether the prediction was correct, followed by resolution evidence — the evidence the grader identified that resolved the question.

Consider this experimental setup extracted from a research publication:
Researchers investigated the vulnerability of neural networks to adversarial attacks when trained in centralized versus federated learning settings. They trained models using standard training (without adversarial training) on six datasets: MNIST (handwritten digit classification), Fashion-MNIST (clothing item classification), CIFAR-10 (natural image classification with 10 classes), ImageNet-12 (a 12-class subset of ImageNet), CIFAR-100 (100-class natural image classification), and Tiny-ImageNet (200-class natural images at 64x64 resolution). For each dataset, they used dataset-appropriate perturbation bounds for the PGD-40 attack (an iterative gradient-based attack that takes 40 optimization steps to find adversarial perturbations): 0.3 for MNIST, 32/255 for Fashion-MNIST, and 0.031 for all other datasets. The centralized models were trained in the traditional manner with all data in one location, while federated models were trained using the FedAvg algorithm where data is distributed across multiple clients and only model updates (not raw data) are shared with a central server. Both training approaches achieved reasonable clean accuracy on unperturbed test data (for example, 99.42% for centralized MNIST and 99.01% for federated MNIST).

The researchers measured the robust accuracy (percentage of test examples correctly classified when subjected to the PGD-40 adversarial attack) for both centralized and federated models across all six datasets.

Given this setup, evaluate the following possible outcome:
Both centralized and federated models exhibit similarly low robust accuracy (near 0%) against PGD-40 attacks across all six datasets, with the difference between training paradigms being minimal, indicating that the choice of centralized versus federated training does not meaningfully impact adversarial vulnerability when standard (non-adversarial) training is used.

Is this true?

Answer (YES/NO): YES